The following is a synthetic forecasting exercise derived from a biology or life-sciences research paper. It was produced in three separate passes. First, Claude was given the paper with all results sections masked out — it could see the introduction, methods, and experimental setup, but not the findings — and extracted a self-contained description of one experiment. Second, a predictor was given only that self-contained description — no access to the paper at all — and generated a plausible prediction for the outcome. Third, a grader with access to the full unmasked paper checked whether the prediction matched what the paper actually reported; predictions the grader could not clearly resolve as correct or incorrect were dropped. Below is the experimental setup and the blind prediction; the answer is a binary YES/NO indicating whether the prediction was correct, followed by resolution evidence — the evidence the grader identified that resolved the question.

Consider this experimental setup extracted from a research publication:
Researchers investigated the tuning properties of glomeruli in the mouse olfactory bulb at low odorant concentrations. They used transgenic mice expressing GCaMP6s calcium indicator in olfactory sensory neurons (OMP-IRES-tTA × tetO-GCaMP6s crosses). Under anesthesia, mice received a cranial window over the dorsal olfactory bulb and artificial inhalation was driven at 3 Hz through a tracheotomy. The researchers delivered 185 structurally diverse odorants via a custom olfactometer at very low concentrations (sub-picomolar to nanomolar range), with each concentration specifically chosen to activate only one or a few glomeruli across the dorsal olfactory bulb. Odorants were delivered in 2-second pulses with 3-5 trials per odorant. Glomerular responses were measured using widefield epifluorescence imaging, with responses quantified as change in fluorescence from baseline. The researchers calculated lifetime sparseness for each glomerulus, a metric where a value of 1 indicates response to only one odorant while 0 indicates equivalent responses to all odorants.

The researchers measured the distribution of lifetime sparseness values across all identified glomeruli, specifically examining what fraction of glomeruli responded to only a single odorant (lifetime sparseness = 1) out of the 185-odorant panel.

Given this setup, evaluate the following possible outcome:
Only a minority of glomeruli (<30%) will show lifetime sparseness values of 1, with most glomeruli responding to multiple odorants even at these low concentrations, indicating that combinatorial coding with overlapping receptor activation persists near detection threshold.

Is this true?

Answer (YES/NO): NO